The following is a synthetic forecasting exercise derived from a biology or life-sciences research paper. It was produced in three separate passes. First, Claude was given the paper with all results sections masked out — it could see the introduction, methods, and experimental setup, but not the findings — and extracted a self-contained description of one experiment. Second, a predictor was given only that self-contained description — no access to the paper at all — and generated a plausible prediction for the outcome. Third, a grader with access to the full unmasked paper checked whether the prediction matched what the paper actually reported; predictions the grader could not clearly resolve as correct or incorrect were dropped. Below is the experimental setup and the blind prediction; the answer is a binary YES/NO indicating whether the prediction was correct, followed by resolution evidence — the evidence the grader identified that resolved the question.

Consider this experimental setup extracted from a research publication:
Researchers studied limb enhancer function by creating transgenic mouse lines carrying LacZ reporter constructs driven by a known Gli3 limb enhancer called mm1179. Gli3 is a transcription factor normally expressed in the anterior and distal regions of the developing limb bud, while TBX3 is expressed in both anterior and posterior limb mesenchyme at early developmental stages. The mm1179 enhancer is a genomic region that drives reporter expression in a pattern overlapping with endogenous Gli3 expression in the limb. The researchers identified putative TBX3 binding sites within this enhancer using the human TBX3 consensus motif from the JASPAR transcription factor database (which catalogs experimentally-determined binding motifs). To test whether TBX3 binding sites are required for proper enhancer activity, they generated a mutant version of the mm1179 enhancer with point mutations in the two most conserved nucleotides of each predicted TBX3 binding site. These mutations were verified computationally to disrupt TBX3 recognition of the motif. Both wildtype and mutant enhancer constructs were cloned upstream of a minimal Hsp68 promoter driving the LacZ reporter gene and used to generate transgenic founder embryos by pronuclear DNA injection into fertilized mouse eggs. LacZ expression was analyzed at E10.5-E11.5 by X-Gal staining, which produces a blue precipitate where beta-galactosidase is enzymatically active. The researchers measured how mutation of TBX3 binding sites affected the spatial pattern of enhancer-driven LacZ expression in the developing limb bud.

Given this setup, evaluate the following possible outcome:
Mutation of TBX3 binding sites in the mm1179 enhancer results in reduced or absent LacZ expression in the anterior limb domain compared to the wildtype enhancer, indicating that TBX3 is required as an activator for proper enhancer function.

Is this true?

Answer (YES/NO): NO